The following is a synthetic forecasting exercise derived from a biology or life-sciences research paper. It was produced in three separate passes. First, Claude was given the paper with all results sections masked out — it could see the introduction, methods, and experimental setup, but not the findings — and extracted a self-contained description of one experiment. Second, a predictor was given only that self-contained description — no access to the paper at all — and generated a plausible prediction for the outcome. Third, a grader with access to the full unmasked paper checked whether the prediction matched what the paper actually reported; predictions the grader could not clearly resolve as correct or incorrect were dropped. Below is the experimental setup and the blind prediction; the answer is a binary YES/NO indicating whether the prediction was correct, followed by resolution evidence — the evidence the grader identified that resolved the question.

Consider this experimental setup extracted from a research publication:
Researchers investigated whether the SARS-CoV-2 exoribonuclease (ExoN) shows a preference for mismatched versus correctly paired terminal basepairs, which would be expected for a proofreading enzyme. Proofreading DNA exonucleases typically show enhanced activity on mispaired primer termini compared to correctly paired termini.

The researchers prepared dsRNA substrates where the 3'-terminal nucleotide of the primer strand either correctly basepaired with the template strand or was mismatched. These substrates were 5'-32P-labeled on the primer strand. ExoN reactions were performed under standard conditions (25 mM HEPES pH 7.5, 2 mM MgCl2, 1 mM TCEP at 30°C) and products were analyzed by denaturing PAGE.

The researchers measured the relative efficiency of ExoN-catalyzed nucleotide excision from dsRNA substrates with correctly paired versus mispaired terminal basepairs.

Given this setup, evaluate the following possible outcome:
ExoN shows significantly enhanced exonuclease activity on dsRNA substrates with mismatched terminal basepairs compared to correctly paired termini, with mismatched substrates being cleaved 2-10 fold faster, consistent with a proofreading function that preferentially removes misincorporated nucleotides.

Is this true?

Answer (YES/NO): NO